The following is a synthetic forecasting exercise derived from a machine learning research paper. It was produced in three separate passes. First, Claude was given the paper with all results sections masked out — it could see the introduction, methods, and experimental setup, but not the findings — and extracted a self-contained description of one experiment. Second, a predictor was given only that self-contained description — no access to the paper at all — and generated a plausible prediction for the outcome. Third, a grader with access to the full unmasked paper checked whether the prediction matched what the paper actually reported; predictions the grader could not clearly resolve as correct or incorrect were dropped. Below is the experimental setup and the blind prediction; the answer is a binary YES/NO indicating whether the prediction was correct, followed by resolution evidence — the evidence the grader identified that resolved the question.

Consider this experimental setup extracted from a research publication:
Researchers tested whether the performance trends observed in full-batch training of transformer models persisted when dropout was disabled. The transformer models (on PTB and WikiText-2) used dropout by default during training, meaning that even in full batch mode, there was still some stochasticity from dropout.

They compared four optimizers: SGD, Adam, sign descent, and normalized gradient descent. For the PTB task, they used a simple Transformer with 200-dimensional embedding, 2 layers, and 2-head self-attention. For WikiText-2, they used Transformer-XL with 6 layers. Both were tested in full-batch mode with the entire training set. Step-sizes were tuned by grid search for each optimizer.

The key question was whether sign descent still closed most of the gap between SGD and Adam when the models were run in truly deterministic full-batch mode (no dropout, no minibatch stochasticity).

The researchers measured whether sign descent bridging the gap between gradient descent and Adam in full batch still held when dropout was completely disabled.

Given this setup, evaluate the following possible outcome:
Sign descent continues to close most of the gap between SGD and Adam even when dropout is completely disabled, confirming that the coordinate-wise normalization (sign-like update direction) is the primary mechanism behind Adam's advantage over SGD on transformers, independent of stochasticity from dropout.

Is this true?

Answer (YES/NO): YES